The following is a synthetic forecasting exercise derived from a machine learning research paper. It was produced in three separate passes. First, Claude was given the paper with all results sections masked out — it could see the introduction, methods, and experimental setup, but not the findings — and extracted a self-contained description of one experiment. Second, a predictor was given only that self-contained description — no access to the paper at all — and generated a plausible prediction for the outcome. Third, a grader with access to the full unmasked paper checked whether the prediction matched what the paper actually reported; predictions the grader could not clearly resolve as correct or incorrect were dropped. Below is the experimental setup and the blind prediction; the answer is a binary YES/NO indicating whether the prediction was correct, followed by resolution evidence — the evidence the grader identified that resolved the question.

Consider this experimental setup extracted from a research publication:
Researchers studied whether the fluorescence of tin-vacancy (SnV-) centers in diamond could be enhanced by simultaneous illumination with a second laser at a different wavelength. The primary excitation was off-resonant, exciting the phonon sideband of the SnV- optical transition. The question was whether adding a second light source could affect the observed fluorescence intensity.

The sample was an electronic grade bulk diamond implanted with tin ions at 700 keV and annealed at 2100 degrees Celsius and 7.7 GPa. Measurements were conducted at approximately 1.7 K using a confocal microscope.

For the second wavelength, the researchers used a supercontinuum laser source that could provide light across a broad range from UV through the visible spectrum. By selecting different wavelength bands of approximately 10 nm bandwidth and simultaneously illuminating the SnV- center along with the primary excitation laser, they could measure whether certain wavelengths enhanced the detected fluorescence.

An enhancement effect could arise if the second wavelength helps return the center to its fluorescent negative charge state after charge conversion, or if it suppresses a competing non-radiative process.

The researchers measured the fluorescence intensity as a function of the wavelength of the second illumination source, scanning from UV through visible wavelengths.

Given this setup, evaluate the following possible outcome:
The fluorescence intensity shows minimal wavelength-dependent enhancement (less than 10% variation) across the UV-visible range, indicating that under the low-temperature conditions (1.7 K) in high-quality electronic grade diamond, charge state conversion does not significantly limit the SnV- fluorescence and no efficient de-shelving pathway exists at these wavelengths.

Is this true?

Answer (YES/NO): NO